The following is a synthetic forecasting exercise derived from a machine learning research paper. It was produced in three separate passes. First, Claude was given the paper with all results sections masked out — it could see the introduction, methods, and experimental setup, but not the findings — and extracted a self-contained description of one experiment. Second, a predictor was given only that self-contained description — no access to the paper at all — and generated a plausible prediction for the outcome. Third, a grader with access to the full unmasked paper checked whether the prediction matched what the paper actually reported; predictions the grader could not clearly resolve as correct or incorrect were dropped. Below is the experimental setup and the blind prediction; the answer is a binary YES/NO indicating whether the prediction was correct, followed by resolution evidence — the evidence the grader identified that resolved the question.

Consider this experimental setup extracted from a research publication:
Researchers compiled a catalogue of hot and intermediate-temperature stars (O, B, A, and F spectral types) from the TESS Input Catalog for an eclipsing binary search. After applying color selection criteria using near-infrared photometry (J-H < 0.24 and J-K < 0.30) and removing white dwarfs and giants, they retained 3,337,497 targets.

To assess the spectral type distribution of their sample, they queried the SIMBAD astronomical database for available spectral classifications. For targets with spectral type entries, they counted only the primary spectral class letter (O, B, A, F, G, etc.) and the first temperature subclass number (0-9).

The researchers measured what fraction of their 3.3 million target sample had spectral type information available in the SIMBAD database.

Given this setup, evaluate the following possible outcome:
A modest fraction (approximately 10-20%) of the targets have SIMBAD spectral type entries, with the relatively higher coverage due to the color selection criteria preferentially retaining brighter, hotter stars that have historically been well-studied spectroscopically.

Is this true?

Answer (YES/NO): NO